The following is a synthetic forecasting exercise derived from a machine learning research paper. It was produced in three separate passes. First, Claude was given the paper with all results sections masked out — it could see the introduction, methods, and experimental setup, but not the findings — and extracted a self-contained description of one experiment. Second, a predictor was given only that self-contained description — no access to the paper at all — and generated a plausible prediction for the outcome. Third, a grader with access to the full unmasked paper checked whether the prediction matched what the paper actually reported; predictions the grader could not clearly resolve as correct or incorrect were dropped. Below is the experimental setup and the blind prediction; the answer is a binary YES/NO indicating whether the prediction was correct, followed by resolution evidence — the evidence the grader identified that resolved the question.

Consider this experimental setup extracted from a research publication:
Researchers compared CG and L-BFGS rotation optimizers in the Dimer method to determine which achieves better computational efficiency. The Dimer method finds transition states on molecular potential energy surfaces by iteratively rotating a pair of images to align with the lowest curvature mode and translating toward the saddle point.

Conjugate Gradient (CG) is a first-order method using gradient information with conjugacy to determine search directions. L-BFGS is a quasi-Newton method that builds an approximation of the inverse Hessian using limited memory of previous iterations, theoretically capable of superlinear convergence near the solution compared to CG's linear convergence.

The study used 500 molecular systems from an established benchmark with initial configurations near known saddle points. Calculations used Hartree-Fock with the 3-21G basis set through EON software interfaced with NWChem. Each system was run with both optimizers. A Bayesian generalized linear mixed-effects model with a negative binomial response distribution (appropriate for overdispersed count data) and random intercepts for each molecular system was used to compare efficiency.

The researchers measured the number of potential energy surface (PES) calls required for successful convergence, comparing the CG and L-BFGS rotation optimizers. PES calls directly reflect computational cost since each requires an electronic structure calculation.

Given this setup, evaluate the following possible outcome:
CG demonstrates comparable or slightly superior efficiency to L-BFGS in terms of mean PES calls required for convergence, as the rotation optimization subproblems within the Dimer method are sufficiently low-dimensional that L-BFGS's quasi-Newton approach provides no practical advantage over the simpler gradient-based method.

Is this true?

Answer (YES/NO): YES